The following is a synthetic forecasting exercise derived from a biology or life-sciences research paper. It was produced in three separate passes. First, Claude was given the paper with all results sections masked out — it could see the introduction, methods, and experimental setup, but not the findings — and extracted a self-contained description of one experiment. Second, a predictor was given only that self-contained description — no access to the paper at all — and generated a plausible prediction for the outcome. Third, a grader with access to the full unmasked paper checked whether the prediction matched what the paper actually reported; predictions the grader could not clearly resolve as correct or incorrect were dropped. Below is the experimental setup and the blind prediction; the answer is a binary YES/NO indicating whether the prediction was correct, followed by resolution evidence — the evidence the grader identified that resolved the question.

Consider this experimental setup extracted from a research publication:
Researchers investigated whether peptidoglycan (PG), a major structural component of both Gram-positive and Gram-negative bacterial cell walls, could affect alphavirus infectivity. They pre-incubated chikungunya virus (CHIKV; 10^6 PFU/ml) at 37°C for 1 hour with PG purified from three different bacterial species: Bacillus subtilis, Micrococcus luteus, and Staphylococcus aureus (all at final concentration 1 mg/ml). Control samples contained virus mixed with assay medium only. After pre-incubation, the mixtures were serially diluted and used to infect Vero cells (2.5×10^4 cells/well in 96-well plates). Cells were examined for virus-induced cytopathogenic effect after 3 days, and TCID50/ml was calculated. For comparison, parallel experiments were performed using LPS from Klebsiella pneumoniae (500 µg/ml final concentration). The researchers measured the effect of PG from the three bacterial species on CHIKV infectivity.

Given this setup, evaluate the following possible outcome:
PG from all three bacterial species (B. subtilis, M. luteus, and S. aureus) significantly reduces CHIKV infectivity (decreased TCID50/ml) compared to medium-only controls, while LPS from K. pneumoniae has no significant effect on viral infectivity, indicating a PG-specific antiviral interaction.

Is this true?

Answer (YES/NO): NO